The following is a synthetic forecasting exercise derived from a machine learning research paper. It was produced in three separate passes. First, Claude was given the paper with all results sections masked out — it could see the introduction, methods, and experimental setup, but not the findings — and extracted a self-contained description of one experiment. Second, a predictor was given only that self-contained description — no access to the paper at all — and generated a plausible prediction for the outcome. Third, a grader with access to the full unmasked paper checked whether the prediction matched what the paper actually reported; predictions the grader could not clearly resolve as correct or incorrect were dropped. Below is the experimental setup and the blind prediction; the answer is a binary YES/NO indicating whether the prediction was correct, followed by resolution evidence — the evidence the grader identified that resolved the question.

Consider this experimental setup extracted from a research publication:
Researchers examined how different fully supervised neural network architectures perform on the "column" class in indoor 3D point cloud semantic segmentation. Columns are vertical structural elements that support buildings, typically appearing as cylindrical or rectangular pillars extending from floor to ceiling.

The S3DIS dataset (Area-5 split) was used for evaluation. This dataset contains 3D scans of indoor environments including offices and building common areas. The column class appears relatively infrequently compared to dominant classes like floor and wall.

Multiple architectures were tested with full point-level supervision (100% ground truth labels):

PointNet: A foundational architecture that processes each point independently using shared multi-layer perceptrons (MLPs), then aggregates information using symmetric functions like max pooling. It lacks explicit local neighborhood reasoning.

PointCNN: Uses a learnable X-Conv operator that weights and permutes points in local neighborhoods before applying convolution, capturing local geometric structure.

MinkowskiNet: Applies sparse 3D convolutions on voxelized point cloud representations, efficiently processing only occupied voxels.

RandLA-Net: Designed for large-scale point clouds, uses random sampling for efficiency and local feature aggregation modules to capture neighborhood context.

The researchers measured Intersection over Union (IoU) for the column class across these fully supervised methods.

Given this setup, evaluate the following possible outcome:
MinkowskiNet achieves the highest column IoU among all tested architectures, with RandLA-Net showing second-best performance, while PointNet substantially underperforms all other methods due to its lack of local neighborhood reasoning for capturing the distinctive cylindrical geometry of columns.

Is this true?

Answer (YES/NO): NO